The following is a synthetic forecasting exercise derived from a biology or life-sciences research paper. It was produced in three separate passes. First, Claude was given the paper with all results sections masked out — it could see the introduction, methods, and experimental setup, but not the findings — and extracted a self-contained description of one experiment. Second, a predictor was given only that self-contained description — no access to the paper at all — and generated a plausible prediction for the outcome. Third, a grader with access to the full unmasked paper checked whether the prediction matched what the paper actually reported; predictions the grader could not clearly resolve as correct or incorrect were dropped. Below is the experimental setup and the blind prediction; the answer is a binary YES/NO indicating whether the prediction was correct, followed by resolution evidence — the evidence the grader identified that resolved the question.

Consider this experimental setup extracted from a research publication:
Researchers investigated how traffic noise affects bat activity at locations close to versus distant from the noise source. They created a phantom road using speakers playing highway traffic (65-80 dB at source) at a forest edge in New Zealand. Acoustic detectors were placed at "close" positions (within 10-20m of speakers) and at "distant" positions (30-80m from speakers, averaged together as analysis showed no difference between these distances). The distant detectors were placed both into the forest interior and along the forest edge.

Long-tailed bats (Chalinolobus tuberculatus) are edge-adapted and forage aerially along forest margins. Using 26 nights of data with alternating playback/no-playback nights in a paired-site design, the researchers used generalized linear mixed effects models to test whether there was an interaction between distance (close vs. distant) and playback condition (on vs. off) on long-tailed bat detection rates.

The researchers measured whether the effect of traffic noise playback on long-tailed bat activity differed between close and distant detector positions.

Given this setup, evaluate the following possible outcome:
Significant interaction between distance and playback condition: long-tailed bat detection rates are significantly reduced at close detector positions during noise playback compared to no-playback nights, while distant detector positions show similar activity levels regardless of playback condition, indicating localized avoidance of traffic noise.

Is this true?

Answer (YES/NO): YES